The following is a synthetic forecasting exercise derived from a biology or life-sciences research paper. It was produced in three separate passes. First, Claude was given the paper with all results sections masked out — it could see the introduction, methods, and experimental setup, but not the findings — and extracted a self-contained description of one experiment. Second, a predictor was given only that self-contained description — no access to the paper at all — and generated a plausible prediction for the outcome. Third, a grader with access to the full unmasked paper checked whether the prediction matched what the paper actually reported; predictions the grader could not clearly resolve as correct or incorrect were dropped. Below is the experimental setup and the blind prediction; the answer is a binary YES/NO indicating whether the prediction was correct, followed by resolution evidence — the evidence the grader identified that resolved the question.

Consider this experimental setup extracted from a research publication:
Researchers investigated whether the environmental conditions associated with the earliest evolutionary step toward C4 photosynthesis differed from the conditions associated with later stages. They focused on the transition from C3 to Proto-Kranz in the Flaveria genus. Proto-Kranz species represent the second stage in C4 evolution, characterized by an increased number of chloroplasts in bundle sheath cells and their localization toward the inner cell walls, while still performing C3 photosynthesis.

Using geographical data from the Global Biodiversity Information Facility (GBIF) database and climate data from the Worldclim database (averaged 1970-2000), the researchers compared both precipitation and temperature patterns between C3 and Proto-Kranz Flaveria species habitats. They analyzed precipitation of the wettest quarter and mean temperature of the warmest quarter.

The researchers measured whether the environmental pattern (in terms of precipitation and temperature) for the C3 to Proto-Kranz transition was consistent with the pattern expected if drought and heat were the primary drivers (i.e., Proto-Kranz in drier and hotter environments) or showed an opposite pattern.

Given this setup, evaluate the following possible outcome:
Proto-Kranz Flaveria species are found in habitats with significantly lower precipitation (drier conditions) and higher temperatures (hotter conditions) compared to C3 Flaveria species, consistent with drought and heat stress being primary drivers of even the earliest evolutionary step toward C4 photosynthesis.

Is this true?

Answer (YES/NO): NO